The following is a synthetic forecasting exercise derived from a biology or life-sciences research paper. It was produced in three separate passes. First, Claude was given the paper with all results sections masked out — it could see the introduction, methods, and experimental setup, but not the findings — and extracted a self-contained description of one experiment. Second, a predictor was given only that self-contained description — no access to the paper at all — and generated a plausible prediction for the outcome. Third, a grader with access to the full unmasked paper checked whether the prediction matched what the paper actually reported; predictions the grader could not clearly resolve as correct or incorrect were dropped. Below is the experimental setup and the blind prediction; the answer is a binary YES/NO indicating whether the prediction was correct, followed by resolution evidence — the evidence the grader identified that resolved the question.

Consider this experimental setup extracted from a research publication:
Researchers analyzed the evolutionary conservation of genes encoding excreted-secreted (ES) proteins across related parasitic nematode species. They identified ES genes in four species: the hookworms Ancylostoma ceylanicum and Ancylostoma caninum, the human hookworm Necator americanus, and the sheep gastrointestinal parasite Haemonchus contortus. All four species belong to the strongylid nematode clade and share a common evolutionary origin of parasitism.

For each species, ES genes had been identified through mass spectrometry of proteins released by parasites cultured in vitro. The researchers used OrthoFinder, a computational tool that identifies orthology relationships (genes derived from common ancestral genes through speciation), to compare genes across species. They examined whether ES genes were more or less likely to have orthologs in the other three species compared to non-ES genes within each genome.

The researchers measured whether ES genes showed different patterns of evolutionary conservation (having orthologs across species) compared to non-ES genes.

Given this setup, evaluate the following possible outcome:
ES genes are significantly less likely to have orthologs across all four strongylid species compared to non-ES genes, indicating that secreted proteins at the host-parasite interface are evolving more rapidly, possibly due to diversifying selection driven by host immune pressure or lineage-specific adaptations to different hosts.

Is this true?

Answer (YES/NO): NO